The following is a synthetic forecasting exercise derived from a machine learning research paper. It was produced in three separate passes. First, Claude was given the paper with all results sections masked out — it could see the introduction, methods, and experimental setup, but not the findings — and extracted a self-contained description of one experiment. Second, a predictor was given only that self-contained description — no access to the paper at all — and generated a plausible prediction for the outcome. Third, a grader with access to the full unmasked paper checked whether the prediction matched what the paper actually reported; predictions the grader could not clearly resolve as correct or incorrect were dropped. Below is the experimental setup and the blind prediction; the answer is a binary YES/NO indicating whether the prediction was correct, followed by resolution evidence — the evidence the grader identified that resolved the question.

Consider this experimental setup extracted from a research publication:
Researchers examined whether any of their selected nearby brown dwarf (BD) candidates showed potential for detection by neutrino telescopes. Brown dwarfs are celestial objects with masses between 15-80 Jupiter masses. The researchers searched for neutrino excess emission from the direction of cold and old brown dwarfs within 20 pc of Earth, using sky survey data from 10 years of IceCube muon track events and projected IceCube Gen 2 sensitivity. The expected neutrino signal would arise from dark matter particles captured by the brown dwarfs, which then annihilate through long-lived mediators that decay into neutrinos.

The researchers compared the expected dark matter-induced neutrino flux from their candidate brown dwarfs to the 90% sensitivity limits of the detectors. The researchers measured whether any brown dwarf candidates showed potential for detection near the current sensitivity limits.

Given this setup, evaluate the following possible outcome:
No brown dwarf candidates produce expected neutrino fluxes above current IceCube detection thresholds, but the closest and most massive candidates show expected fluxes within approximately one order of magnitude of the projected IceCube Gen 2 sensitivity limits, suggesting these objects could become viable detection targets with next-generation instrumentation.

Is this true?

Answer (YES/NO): NO